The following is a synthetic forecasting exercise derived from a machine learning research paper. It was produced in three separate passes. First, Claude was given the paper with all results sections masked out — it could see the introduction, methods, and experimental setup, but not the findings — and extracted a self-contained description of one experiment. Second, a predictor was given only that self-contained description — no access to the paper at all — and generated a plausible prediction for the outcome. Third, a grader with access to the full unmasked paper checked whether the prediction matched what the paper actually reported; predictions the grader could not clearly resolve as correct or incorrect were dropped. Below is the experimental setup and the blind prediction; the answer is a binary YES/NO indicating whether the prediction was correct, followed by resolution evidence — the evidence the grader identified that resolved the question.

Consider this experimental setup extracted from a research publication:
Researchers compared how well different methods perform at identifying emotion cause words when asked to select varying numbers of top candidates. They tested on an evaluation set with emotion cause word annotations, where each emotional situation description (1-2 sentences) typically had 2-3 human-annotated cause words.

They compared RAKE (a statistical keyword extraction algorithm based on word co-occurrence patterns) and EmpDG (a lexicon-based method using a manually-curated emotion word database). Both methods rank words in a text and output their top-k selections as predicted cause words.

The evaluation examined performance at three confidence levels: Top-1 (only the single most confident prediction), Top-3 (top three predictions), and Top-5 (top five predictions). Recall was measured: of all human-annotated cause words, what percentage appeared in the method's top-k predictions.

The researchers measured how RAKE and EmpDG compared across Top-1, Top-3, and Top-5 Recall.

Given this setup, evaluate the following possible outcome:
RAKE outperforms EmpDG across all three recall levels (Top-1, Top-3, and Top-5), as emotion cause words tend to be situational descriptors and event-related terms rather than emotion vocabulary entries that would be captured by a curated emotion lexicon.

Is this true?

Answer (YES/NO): NO